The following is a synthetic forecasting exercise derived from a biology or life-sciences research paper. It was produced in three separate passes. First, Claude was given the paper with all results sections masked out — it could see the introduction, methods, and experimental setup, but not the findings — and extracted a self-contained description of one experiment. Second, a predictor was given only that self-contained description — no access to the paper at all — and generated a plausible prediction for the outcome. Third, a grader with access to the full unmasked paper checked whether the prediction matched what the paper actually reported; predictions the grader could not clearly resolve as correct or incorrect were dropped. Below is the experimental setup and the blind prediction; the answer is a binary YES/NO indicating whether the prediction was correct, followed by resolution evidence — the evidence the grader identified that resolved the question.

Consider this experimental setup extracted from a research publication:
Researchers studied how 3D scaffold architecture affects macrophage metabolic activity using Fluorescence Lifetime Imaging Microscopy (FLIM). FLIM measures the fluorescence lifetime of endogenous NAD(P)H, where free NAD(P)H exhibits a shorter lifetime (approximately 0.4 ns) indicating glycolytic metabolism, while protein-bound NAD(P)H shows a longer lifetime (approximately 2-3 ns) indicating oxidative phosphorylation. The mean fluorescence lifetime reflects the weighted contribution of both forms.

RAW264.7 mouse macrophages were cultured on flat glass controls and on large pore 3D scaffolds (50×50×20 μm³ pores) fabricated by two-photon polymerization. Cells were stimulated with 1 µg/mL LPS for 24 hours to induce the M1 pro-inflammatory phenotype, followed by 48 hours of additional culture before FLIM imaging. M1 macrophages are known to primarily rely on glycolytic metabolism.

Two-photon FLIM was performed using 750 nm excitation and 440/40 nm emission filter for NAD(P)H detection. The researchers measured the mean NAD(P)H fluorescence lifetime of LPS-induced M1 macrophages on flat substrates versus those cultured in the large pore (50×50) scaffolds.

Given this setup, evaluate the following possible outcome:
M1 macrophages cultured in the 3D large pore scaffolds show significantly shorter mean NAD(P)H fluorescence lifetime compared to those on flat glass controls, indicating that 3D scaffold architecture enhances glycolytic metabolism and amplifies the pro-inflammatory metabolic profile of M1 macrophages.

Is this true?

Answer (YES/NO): YES